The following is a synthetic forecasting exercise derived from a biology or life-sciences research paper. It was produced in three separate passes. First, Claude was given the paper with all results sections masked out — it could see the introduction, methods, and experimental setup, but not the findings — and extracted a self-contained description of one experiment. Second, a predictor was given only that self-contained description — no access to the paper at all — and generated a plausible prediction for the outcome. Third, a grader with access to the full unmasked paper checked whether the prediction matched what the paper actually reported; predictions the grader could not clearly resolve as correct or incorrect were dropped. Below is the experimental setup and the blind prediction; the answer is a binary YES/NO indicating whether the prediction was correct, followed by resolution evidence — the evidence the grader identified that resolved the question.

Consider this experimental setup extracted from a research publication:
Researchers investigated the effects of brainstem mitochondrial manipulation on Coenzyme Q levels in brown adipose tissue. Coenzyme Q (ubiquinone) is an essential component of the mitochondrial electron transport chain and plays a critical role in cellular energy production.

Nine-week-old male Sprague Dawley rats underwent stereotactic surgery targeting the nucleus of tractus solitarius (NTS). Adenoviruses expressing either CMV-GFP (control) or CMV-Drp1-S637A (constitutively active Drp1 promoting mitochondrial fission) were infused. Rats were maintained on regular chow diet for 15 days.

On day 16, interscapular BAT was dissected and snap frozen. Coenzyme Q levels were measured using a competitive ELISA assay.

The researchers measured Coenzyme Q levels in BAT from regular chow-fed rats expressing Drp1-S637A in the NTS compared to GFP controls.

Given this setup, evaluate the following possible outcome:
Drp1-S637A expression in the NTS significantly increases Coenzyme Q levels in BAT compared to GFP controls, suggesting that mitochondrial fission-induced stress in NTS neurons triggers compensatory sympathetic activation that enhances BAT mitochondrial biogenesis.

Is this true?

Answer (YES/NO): NO